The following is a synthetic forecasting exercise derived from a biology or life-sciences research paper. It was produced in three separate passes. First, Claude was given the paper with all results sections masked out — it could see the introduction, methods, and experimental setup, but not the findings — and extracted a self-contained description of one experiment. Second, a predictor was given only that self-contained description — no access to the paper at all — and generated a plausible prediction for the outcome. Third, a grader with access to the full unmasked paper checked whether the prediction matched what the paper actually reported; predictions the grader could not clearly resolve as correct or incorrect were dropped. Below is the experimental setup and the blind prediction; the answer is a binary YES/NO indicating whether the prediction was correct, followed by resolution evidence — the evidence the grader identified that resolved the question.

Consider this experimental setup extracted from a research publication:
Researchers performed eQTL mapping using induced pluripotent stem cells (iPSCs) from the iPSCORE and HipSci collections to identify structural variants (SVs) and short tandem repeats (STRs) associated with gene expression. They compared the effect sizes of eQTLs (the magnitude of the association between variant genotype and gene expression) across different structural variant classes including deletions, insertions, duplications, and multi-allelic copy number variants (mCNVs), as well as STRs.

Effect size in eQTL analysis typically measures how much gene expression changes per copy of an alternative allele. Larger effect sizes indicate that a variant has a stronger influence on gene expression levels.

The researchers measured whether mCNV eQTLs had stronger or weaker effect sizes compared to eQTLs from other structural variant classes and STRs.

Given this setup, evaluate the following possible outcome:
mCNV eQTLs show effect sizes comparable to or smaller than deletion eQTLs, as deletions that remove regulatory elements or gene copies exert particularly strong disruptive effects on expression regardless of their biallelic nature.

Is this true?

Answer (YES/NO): NO